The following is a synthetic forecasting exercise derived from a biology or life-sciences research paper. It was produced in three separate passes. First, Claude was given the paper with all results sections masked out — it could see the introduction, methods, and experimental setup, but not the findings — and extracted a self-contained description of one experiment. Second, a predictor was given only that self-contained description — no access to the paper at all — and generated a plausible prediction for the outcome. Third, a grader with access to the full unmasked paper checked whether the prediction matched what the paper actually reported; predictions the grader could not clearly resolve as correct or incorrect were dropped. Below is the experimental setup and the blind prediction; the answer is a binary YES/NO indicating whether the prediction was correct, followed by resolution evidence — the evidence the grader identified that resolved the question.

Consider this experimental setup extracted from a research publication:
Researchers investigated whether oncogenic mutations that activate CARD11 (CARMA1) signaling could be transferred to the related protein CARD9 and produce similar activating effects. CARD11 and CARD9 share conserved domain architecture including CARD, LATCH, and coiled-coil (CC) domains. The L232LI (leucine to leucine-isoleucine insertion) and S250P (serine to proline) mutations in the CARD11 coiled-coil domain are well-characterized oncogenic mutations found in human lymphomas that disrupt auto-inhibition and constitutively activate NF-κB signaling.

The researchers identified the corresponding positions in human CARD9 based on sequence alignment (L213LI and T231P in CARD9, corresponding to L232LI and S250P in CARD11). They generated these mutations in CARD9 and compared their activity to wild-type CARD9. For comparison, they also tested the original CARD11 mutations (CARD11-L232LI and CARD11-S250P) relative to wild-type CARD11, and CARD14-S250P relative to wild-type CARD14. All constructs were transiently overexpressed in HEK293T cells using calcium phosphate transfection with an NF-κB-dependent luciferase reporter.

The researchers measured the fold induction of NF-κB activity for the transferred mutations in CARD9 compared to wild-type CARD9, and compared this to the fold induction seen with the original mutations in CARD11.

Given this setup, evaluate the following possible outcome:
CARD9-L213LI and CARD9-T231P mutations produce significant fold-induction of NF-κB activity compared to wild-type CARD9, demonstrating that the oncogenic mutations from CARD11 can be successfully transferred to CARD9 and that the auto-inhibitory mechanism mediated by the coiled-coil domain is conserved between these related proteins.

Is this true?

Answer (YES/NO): YES